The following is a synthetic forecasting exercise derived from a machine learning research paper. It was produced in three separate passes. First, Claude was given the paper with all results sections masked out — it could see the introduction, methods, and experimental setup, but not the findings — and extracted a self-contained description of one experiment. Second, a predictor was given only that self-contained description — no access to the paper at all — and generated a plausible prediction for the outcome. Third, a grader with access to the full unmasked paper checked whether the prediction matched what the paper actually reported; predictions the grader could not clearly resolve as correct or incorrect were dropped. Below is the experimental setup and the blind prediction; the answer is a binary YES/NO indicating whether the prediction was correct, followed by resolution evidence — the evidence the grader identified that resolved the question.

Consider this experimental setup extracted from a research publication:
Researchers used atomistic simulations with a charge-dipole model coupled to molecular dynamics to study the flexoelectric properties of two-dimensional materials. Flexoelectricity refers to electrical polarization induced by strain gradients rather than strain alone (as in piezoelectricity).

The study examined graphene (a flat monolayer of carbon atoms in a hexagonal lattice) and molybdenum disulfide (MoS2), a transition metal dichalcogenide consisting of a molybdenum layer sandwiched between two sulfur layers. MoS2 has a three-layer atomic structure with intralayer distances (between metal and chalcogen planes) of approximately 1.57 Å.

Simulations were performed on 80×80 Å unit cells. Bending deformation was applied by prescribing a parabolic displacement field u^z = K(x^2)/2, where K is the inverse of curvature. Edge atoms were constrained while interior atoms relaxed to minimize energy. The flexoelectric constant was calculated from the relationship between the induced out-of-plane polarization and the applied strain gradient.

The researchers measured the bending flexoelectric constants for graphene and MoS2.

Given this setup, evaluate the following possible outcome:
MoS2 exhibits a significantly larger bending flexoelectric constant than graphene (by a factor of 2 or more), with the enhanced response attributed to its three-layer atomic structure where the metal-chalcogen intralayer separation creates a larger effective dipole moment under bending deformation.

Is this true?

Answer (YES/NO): YES